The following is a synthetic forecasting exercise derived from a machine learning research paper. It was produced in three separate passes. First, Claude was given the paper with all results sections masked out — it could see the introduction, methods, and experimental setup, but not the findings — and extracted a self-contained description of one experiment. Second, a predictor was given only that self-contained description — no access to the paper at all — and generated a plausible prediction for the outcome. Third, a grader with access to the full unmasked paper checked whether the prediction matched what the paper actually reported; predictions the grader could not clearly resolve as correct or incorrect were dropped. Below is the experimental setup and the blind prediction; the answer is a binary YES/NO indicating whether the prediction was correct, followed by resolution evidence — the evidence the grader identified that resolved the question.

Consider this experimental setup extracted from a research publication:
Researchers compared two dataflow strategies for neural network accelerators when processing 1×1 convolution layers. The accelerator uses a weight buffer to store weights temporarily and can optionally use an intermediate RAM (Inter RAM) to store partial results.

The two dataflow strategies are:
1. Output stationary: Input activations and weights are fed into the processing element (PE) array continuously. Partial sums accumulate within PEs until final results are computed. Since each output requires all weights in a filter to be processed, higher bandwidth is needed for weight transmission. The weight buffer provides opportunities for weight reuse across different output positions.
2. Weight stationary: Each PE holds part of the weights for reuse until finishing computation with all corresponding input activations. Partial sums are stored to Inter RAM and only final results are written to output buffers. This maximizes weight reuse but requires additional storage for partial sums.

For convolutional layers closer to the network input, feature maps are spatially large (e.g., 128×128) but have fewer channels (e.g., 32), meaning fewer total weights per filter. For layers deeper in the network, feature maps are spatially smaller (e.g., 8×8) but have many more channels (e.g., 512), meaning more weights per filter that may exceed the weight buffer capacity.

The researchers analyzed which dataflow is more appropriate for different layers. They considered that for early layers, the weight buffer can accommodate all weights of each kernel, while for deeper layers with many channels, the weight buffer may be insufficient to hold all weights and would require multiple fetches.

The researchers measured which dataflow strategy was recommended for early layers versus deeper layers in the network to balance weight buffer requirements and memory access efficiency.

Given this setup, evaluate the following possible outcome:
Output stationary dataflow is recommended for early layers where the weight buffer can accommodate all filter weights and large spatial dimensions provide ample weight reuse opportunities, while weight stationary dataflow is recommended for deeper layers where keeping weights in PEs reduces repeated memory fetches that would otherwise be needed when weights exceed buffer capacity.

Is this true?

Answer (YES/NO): YES